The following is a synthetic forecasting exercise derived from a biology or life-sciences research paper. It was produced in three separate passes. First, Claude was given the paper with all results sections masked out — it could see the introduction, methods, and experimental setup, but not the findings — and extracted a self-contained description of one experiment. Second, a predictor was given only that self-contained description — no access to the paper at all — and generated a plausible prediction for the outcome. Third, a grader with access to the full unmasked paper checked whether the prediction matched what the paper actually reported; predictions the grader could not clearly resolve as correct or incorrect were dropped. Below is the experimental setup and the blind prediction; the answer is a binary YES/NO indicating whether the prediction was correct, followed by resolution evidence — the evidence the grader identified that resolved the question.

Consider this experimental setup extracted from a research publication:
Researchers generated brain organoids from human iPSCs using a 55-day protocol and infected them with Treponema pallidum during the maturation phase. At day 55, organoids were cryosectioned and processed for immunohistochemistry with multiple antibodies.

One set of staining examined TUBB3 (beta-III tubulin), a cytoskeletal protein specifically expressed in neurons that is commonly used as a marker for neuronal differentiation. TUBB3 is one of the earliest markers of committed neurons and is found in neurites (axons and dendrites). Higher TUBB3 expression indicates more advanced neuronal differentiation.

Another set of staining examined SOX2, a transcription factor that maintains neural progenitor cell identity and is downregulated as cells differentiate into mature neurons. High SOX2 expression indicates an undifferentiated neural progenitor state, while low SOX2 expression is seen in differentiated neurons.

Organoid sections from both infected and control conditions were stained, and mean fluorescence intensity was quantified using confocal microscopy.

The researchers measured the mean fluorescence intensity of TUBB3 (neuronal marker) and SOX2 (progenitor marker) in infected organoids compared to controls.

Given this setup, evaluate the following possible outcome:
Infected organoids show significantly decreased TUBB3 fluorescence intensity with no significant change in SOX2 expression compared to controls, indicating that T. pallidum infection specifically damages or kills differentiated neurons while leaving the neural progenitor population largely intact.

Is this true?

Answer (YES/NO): NO